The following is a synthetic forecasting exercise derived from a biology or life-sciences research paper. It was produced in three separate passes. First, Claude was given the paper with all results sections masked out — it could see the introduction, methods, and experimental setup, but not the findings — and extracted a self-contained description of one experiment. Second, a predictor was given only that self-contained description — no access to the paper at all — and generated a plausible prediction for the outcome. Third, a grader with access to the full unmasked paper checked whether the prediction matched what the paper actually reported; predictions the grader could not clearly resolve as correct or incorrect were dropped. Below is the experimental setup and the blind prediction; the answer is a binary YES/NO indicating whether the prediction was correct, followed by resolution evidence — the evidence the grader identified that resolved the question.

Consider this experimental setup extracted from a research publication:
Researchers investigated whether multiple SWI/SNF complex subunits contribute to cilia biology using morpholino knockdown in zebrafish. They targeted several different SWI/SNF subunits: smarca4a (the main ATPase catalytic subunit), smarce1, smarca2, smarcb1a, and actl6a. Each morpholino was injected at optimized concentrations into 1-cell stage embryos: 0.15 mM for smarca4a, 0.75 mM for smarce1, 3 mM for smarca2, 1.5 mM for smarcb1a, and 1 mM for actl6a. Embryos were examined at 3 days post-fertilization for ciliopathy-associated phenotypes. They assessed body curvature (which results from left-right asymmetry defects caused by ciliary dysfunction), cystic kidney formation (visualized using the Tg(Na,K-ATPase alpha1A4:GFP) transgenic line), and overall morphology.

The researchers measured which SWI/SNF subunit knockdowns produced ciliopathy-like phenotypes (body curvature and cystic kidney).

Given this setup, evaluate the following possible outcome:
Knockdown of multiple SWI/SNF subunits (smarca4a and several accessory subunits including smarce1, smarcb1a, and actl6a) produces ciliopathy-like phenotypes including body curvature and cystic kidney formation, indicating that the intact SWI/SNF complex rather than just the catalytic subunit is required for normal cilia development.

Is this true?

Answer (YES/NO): YES